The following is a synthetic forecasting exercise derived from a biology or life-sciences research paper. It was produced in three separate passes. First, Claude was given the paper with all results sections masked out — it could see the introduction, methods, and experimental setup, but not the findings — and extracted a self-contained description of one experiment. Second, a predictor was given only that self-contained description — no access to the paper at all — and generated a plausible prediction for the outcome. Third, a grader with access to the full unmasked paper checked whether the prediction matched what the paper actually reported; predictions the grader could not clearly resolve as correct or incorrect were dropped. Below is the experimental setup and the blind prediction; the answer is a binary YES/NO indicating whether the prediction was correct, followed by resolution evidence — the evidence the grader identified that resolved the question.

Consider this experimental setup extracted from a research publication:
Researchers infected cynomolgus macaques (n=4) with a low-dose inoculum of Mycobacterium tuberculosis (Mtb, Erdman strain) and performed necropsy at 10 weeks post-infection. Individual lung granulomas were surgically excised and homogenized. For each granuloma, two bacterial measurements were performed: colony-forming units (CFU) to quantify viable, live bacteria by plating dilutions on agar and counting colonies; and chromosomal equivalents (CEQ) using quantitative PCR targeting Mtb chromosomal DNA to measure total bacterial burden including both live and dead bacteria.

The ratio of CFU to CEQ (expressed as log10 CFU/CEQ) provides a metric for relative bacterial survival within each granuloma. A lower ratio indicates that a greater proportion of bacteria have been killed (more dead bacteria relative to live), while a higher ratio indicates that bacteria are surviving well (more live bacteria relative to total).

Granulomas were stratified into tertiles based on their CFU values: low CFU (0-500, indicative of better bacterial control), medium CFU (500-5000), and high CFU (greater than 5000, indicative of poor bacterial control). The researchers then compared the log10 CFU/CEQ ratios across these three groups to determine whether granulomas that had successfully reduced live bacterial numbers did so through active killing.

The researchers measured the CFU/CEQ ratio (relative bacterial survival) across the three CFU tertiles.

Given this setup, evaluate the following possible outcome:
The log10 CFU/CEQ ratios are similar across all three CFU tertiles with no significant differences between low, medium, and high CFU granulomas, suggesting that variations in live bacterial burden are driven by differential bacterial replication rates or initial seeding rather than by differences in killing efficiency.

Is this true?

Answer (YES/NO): NO